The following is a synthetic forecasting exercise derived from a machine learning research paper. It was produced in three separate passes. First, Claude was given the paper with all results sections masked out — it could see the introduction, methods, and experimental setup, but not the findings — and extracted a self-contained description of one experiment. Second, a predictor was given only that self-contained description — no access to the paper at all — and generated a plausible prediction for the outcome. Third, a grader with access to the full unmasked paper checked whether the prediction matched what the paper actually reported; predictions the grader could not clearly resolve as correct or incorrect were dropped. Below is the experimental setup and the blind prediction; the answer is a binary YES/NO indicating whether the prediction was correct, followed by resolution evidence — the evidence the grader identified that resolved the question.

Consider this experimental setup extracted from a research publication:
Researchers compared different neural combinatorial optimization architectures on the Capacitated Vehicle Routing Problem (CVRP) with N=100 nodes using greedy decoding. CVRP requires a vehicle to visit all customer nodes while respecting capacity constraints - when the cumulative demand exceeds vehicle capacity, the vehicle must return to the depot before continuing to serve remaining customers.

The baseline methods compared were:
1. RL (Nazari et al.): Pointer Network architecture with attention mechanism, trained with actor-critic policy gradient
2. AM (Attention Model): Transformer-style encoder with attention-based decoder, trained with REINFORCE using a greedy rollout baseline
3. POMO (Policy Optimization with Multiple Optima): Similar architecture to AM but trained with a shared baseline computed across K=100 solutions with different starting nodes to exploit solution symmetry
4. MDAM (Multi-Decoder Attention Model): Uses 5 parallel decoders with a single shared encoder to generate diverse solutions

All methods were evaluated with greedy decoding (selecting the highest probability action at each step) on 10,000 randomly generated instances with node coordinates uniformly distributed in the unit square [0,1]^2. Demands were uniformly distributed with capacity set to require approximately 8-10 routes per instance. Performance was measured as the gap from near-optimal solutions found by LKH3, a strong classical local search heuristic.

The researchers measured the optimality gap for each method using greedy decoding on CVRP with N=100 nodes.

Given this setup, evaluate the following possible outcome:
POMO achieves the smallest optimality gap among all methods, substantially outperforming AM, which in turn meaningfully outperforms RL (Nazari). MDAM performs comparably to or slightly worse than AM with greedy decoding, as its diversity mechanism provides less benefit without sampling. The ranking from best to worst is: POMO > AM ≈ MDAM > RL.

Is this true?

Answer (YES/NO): NO